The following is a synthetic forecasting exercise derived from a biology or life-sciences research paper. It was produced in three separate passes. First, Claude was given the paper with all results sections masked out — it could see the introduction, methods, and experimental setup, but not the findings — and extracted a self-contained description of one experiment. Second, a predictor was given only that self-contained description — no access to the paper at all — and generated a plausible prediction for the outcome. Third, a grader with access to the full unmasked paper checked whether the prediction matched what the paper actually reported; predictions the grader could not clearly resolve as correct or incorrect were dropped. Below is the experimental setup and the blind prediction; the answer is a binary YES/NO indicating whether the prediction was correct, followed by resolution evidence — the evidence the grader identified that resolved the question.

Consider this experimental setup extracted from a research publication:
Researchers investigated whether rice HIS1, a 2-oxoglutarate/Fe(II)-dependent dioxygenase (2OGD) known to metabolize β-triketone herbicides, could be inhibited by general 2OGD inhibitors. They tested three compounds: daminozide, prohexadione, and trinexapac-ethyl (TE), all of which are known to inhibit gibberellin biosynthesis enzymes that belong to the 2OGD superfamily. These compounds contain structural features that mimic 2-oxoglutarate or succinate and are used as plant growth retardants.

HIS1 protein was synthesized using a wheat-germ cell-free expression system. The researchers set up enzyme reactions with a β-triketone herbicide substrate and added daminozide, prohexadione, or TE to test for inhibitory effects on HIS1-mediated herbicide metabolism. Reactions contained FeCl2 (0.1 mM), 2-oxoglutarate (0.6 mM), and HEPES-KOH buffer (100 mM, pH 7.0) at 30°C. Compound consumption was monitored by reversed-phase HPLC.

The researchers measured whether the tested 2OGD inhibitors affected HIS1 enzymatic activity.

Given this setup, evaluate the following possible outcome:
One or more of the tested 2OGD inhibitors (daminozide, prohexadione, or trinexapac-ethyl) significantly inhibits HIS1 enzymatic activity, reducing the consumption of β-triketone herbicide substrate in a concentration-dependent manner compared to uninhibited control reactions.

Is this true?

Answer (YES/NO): NO